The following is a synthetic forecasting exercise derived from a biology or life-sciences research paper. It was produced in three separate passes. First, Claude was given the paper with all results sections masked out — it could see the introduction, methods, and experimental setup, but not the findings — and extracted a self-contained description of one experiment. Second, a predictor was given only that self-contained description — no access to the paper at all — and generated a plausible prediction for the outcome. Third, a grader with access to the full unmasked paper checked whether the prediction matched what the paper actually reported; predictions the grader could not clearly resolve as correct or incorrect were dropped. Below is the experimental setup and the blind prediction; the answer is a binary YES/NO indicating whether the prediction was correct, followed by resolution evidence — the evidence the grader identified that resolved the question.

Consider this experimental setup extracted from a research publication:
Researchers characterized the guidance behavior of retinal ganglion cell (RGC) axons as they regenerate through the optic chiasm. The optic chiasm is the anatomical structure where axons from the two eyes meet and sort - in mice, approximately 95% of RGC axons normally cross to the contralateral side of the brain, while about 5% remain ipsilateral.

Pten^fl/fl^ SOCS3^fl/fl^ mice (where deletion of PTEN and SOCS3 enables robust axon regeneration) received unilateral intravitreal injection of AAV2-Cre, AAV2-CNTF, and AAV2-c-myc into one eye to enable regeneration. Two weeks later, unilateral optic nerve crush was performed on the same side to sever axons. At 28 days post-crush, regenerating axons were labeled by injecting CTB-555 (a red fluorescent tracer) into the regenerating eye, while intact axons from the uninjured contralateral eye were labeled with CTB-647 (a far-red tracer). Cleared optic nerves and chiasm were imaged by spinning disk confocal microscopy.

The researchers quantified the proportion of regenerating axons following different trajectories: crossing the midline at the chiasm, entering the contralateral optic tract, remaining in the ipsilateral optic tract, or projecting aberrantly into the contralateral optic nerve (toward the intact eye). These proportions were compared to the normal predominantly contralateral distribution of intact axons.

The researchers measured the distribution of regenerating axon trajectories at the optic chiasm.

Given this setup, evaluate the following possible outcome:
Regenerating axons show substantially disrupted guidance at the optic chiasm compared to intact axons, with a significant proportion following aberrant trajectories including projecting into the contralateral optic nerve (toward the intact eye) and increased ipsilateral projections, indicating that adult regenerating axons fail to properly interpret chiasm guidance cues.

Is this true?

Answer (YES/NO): YES